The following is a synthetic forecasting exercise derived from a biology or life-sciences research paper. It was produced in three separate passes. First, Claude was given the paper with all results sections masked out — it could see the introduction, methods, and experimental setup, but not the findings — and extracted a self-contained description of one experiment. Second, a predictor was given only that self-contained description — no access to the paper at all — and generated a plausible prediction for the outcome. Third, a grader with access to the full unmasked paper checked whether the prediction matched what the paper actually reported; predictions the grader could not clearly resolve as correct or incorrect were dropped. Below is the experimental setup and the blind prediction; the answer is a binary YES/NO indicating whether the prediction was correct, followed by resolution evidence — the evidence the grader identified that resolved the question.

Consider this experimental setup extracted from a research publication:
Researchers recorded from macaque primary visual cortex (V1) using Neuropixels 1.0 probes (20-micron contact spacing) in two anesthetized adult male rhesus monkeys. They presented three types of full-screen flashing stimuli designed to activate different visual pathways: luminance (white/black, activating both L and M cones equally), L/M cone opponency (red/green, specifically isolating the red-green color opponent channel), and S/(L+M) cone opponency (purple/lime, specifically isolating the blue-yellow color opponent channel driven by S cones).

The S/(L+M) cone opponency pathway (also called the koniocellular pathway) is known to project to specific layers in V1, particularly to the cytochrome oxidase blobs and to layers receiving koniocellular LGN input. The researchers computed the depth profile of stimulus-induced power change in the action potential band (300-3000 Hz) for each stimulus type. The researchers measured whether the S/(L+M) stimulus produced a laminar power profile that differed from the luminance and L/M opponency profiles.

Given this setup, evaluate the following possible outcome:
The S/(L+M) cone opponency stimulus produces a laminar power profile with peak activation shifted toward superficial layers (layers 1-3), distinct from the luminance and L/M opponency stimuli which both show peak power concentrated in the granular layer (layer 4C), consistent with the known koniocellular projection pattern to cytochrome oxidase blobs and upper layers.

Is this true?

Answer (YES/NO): NO